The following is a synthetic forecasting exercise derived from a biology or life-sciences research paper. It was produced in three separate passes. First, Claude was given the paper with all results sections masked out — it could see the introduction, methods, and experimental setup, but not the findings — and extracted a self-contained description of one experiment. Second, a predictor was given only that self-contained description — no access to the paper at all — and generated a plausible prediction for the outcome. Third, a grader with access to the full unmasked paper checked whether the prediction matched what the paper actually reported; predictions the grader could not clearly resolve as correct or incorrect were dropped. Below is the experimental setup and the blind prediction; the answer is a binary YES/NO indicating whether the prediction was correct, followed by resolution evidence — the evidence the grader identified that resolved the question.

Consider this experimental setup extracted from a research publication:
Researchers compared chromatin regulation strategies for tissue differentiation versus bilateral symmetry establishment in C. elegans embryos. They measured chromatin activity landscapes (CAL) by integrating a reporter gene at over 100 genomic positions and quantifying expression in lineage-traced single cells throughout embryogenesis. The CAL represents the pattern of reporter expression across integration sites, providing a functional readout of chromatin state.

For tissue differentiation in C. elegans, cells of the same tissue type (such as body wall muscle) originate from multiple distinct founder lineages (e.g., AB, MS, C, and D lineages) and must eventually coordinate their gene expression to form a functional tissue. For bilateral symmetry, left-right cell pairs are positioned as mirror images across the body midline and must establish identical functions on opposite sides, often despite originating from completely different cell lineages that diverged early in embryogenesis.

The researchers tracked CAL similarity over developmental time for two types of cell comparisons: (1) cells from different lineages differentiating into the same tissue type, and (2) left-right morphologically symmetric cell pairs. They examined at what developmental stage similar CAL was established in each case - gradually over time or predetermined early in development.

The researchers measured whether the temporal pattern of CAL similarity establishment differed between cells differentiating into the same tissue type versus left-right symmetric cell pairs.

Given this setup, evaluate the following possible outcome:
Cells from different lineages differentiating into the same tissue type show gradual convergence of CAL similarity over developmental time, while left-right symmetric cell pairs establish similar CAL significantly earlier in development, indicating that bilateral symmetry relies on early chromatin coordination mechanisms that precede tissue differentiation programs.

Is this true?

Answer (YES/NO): YES